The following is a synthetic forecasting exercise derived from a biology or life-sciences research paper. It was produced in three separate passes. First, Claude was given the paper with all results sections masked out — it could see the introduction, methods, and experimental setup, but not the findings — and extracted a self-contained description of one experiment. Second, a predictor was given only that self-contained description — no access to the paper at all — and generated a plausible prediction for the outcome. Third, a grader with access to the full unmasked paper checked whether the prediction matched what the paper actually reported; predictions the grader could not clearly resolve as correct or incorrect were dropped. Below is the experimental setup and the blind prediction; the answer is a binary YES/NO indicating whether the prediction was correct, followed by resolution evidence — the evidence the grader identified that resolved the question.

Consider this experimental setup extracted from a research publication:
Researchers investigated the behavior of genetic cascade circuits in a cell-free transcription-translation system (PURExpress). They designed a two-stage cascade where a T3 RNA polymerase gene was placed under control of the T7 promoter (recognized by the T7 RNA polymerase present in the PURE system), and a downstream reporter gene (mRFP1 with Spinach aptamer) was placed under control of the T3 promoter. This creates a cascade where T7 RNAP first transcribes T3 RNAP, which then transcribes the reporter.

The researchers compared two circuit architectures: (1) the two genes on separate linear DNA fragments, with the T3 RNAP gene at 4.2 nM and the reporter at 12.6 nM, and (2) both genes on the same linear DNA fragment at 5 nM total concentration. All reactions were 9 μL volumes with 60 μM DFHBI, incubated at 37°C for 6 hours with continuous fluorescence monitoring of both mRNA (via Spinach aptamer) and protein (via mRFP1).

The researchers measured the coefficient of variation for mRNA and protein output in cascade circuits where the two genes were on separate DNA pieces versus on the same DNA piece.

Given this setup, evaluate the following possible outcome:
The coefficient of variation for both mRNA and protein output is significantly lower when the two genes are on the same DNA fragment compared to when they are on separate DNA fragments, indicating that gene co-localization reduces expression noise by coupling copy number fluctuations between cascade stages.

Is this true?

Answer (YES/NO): YES